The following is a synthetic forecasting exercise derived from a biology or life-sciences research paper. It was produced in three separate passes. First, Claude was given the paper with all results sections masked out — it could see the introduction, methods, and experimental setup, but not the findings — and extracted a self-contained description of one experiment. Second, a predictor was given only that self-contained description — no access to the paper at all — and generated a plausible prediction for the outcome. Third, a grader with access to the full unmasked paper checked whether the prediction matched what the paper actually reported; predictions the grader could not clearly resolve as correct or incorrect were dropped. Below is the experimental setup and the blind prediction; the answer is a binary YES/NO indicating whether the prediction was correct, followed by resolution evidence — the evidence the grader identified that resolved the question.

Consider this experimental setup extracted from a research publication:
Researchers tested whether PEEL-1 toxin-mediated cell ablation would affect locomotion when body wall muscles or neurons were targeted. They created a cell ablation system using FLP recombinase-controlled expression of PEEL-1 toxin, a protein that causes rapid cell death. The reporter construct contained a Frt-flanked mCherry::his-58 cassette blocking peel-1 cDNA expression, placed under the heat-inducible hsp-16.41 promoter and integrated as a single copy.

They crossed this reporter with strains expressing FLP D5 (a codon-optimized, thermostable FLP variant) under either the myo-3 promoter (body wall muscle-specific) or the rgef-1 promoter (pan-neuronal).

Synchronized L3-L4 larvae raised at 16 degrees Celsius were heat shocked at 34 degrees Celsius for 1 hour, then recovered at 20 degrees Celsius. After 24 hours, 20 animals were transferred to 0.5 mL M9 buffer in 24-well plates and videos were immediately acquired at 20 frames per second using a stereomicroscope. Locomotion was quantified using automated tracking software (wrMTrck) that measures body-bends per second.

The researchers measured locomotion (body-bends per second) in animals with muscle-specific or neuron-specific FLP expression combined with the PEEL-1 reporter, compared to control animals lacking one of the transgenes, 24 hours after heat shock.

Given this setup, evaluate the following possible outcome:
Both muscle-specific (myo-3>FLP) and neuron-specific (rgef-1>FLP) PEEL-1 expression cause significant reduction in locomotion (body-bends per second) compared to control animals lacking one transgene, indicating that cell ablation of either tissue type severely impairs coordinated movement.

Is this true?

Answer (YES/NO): YES